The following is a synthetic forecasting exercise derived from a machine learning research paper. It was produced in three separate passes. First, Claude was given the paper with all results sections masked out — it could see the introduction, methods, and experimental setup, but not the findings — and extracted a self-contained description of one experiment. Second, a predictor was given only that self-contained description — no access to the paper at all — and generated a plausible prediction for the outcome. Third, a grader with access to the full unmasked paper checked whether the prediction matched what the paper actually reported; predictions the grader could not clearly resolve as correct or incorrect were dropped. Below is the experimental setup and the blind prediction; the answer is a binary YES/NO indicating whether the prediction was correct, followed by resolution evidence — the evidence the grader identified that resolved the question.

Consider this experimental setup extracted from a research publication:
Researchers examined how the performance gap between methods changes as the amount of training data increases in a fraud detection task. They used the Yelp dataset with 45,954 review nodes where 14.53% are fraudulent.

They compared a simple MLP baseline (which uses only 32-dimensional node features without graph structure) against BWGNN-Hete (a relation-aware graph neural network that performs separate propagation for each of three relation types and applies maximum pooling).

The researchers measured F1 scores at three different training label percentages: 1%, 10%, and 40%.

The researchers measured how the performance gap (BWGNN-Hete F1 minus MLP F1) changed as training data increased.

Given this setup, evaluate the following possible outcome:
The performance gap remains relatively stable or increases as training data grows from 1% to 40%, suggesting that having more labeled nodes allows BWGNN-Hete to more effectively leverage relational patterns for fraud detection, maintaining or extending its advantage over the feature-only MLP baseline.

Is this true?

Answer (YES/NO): NO